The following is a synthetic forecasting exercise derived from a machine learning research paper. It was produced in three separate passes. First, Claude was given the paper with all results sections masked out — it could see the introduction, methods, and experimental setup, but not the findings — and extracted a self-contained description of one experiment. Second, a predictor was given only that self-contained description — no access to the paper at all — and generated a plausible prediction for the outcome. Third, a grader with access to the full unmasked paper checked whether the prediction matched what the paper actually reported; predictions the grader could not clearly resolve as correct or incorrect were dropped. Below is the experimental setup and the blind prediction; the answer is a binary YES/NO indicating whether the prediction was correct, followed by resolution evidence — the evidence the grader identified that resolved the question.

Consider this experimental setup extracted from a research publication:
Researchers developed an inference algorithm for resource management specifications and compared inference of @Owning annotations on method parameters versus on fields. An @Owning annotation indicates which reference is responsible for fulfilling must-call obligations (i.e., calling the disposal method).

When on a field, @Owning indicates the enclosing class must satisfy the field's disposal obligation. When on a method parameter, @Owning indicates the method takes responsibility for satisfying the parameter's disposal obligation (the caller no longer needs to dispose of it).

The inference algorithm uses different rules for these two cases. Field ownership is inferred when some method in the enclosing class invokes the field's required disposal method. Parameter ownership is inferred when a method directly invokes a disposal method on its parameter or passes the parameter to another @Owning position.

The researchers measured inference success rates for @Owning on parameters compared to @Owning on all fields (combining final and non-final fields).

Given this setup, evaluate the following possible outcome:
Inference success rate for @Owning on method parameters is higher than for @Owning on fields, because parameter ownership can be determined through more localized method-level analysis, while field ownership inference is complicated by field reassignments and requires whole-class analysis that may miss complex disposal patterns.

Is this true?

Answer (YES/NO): NO